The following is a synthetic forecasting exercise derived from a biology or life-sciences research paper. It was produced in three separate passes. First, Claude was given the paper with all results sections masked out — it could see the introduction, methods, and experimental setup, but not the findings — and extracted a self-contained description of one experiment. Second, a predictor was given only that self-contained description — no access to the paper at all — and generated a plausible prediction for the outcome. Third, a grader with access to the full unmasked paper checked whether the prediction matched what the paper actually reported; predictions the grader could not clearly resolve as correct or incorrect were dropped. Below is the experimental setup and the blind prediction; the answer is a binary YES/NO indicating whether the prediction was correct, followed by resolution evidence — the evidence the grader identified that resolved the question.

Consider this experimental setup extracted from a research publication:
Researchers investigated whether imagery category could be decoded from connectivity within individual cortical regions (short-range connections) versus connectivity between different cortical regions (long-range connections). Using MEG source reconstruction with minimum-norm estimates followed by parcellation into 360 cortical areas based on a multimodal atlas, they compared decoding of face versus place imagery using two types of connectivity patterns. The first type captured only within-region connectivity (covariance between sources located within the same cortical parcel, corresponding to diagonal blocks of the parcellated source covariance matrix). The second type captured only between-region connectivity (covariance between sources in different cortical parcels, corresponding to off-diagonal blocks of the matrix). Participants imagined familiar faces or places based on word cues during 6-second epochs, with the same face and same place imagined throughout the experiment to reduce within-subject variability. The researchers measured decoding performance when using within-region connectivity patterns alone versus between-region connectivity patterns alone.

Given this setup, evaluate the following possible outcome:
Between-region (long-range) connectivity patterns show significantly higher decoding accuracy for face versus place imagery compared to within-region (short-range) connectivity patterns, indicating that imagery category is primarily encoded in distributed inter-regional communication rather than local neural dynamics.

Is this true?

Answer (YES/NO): NO